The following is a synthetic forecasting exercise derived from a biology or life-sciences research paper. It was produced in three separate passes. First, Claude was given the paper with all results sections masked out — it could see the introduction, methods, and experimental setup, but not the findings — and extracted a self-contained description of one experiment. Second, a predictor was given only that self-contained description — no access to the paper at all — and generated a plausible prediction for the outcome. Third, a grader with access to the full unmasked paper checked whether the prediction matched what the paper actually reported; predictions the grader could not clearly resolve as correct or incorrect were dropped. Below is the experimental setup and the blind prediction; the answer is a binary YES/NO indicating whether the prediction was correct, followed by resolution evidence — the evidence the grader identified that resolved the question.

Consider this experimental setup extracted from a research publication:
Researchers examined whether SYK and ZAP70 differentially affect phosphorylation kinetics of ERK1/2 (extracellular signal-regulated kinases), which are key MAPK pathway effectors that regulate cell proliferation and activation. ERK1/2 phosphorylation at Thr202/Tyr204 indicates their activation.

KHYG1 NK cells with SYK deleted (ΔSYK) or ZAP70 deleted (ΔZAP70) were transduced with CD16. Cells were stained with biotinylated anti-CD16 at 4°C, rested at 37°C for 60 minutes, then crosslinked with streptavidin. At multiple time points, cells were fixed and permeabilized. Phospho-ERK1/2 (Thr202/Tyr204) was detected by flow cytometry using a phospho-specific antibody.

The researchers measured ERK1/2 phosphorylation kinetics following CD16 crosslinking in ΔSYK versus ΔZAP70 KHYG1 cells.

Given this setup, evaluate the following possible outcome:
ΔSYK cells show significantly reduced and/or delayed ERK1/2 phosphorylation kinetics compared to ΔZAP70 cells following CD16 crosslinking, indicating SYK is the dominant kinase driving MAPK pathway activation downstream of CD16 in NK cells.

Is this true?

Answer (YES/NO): NO